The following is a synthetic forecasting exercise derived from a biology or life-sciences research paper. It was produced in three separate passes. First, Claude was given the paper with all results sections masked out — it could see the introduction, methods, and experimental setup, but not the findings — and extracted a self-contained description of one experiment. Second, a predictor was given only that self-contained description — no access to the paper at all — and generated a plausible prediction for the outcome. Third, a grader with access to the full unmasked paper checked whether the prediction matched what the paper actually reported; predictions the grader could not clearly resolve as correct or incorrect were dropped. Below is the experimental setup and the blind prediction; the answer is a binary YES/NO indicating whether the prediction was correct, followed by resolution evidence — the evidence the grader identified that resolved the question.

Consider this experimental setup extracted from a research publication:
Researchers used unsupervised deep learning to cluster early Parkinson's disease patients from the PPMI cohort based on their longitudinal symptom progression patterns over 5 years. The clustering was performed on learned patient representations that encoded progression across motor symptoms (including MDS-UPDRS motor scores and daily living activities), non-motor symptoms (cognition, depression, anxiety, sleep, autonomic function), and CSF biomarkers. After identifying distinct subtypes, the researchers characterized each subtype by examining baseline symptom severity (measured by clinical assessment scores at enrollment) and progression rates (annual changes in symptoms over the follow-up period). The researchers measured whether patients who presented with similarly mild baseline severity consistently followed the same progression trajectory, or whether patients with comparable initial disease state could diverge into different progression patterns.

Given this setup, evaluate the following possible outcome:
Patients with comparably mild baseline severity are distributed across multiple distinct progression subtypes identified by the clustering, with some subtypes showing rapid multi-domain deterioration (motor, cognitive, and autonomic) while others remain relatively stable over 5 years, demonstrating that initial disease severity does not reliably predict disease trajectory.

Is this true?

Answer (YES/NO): YES